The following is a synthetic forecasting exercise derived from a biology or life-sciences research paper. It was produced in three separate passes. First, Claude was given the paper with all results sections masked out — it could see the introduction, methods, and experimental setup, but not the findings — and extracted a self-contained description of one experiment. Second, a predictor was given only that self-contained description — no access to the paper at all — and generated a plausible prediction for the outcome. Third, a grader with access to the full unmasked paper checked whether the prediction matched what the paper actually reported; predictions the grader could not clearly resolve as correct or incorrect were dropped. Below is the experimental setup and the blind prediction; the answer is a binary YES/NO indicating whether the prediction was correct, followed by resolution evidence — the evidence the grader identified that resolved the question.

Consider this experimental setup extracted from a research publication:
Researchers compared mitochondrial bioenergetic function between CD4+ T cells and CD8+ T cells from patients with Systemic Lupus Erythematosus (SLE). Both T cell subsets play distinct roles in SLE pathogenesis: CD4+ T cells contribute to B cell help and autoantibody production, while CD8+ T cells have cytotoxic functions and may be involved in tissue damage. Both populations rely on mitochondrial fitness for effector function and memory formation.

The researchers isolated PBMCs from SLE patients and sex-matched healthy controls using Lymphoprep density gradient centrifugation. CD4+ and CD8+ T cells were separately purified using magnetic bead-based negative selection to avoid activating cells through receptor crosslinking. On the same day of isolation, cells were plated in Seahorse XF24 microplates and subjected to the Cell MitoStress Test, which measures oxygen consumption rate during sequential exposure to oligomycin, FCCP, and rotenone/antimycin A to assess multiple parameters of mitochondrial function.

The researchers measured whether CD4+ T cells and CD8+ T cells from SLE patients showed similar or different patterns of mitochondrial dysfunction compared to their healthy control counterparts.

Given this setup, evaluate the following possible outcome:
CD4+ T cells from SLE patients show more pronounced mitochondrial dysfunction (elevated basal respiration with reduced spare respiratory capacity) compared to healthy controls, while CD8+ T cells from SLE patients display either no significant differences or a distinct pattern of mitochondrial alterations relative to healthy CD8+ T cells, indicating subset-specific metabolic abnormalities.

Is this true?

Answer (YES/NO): NO